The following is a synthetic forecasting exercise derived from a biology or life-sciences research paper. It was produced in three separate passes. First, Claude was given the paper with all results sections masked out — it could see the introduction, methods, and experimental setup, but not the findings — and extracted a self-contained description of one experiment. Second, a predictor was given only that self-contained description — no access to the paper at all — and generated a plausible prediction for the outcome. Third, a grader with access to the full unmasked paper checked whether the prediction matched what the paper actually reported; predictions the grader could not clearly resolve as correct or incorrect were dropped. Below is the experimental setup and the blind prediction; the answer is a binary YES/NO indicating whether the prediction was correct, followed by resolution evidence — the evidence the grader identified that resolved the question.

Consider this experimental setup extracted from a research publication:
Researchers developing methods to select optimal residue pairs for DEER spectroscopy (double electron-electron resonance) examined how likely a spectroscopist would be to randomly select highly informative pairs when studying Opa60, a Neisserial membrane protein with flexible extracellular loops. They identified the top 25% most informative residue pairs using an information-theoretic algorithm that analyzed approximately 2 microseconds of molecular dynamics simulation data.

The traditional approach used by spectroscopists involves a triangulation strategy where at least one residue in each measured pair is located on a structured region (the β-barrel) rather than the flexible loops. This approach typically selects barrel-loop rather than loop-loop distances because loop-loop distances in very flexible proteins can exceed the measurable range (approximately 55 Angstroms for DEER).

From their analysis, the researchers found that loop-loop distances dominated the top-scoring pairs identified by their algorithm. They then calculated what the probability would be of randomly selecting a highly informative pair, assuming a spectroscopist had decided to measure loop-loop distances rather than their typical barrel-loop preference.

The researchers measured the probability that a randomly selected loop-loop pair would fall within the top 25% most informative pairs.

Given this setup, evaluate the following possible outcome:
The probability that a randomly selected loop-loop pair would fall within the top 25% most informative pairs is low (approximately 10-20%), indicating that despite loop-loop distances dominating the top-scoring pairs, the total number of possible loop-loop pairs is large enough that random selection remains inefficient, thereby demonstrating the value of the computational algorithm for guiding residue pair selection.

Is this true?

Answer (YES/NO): NO